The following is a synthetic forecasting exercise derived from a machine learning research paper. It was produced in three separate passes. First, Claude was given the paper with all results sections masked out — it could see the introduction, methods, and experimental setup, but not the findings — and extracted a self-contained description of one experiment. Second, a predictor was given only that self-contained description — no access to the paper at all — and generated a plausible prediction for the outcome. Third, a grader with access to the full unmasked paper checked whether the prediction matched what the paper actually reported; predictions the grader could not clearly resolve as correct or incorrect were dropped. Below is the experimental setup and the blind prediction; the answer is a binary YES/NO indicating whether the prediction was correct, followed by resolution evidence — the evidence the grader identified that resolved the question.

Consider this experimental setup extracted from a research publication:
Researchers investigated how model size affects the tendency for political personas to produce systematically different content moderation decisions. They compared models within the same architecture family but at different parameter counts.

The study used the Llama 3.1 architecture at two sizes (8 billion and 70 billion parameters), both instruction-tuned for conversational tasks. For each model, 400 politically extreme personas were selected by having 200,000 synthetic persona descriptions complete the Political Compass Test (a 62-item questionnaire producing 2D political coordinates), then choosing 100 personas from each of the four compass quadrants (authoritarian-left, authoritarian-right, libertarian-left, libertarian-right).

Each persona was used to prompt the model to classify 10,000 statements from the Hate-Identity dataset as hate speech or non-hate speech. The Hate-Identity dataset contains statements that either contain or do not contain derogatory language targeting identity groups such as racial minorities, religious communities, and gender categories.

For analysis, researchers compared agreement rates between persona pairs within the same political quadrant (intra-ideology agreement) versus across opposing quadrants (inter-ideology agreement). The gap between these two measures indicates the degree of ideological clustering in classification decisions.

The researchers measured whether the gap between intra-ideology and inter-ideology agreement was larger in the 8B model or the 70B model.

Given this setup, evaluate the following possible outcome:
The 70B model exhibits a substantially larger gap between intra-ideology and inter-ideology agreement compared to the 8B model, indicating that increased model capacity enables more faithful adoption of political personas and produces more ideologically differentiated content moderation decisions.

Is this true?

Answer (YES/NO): YES